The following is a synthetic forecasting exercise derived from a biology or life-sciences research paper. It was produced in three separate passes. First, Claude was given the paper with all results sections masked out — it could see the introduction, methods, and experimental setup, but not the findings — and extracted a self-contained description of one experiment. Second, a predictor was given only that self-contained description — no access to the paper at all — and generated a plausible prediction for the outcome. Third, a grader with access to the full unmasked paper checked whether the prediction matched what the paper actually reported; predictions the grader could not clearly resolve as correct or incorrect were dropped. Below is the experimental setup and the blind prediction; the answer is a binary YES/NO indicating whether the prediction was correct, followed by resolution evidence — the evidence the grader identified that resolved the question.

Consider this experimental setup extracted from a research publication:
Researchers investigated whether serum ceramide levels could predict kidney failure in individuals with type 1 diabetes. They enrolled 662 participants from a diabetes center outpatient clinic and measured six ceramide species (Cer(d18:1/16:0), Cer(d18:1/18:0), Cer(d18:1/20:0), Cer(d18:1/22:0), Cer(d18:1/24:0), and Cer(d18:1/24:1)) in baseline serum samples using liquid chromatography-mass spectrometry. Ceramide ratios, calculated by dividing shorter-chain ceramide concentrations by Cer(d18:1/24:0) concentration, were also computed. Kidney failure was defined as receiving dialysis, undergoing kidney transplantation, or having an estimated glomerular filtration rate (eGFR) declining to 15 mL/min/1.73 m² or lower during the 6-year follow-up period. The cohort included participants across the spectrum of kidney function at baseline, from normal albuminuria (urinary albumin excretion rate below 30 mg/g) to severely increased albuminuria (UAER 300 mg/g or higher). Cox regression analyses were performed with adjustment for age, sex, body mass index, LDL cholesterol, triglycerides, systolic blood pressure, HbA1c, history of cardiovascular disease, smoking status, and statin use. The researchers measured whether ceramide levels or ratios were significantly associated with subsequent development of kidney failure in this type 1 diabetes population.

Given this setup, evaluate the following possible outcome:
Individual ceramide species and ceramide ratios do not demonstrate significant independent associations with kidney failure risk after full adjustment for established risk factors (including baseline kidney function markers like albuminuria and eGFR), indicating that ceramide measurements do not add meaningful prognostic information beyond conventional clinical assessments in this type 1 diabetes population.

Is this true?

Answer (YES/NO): YES